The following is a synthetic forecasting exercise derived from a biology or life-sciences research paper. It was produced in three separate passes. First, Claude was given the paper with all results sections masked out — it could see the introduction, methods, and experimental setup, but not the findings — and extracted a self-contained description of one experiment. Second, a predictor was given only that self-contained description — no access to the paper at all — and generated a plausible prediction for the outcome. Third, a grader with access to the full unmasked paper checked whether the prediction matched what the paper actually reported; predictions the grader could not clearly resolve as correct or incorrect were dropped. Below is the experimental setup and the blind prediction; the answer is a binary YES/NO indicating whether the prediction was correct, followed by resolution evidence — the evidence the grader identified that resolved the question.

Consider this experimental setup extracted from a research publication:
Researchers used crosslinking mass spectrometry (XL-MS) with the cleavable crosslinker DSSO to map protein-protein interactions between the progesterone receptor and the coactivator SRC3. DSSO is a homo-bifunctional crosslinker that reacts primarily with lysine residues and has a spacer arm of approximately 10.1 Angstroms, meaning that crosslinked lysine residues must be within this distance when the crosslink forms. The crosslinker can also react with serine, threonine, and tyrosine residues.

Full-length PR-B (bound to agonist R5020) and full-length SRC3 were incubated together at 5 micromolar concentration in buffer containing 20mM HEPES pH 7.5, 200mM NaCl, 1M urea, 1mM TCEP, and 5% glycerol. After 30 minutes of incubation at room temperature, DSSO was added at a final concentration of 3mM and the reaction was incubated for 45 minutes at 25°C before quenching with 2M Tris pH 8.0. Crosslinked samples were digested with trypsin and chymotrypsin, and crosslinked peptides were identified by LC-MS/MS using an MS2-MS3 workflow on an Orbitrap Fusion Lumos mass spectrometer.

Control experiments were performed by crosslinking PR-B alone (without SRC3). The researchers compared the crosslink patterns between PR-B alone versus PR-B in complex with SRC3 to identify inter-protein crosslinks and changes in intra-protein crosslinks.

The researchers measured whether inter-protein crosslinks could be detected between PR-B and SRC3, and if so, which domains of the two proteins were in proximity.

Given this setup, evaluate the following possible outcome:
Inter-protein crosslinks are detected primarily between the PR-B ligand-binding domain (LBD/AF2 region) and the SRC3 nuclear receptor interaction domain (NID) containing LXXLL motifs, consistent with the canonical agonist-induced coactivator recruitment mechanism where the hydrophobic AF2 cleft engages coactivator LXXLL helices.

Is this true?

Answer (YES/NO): YES